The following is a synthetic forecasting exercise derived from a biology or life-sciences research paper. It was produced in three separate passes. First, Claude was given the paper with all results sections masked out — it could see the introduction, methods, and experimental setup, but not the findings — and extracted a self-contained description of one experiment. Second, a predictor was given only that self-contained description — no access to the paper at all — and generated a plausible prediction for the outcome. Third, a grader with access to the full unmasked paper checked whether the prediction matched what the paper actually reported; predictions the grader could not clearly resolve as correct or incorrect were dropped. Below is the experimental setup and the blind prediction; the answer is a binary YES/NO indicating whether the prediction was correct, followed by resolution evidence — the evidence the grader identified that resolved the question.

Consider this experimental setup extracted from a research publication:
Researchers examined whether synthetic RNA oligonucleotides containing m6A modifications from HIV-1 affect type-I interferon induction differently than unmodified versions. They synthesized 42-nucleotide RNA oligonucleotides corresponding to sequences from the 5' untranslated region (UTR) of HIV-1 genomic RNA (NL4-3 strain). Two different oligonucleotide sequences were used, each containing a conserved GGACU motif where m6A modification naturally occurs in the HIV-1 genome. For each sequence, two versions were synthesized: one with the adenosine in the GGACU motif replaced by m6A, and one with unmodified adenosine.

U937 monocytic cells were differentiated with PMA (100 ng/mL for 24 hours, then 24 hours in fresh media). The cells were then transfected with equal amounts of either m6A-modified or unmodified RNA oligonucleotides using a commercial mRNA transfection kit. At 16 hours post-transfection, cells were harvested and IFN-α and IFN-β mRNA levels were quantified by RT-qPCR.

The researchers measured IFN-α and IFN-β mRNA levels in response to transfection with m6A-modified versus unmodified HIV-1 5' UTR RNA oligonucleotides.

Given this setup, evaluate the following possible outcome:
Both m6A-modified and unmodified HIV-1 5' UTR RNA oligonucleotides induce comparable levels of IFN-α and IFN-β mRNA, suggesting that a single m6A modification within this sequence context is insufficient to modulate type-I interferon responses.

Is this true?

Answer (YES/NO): NO